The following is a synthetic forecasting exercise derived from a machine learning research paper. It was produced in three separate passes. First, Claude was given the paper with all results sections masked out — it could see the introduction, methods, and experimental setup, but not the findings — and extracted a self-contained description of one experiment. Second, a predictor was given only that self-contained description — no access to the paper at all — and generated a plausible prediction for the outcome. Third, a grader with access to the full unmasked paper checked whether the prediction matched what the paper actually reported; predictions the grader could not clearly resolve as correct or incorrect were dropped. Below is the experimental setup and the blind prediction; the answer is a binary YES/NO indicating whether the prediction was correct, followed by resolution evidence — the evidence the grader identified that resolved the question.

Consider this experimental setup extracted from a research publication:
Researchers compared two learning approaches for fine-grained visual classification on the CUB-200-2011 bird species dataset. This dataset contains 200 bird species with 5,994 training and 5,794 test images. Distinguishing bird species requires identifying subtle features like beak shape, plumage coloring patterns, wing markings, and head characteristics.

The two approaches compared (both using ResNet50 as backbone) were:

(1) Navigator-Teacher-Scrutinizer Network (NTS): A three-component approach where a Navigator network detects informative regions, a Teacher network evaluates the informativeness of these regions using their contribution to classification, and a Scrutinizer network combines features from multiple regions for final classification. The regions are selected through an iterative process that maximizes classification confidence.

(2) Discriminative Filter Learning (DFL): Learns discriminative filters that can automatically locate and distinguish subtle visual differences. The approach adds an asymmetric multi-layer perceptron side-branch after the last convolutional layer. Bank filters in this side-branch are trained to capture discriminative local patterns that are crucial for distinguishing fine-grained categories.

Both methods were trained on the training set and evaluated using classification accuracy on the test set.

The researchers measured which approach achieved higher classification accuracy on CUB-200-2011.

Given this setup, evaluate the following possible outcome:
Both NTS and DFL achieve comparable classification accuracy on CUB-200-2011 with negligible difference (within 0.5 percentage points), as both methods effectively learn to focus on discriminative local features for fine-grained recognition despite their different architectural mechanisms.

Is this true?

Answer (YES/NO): YES